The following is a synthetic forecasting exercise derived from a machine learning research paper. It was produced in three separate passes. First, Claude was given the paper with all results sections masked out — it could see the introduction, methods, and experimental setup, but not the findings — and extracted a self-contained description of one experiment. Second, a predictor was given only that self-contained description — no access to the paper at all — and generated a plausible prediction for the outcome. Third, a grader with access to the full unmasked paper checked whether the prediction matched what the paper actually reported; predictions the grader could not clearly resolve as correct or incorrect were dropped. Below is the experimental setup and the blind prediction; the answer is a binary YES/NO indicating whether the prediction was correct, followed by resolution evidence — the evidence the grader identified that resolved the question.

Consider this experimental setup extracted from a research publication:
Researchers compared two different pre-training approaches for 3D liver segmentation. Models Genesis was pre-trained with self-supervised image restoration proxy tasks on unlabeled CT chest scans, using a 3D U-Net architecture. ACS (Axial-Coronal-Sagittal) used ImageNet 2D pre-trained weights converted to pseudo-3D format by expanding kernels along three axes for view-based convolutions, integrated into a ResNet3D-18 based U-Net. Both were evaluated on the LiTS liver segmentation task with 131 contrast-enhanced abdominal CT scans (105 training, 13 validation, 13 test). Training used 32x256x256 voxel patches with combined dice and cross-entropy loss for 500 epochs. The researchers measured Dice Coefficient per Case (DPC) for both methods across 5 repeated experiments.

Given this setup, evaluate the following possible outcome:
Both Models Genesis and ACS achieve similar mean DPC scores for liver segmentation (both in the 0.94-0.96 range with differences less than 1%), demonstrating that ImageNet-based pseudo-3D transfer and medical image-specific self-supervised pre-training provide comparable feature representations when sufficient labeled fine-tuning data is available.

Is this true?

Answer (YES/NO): YES